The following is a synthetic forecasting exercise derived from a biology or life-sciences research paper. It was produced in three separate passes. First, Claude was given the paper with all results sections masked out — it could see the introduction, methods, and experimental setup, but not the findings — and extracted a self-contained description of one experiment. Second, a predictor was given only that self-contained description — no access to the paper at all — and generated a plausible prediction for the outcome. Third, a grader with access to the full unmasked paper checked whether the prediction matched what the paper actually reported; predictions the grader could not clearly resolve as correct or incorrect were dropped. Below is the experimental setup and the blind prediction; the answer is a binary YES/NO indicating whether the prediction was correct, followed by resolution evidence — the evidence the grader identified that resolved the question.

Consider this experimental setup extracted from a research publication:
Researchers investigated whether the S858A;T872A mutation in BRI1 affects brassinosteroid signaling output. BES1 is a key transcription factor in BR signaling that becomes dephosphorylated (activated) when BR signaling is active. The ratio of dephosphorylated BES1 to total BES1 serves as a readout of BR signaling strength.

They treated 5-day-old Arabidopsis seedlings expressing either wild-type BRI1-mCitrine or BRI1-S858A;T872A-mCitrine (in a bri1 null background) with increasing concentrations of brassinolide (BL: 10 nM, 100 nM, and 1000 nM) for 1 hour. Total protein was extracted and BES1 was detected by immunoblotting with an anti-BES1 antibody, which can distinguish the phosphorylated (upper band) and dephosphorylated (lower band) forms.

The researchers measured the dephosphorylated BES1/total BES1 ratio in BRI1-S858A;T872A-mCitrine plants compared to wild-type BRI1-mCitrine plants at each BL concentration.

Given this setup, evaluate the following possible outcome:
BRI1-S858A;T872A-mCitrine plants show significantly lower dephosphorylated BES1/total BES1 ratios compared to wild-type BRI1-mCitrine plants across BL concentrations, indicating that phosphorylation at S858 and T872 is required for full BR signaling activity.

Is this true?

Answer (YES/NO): YES